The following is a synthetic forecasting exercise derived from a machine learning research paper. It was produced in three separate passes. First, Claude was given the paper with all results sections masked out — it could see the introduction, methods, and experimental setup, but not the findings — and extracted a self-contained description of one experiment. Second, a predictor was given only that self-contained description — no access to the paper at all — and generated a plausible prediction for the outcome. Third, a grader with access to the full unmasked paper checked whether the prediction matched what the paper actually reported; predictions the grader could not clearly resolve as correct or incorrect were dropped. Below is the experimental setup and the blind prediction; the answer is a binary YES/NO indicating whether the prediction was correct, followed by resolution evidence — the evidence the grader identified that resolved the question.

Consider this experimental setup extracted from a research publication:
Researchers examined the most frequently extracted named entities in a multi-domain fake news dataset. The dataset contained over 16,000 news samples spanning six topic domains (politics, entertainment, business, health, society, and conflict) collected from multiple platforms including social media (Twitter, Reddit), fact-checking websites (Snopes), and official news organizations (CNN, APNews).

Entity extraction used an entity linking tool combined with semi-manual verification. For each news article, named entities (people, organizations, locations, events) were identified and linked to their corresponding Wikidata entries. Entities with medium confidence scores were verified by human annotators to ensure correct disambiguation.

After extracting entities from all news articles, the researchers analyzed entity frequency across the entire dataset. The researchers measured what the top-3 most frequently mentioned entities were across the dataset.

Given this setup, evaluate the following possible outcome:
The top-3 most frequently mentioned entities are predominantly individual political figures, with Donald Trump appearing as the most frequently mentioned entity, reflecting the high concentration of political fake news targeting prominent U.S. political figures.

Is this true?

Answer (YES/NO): NO